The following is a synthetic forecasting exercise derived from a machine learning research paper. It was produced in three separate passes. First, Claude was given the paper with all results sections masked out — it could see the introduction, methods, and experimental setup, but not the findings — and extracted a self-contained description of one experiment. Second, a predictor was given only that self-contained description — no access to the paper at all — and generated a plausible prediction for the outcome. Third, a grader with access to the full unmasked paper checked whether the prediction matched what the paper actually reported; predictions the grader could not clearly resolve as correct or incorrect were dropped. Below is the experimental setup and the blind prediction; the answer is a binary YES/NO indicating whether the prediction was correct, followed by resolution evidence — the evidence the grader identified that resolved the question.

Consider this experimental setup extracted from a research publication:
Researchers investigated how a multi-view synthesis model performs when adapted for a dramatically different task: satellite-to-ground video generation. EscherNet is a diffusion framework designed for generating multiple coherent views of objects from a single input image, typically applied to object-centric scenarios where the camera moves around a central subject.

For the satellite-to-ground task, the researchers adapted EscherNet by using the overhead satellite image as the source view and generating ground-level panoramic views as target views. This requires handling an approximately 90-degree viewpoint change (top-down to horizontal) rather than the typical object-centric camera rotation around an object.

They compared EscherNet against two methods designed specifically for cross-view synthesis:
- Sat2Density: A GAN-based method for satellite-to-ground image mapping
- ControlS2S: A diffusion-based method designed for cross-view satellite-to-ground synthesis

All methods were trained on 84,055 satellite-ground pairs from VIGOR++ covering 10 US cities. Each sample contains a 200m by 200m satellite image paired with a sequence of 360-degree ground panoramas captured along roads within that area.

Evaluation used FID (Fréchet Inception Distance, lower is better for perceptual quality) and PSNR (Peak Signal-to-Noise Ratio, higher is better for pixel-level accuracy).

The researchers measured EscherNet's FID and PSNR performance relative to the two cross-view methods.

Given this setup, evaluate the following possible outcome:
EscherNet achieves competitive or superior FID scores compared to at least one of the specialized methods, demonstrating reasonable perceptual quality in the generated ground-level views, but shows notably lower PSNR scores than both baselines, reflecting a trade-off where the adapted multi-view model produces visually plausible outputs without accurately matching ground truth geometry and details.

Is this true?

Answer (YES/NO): YES